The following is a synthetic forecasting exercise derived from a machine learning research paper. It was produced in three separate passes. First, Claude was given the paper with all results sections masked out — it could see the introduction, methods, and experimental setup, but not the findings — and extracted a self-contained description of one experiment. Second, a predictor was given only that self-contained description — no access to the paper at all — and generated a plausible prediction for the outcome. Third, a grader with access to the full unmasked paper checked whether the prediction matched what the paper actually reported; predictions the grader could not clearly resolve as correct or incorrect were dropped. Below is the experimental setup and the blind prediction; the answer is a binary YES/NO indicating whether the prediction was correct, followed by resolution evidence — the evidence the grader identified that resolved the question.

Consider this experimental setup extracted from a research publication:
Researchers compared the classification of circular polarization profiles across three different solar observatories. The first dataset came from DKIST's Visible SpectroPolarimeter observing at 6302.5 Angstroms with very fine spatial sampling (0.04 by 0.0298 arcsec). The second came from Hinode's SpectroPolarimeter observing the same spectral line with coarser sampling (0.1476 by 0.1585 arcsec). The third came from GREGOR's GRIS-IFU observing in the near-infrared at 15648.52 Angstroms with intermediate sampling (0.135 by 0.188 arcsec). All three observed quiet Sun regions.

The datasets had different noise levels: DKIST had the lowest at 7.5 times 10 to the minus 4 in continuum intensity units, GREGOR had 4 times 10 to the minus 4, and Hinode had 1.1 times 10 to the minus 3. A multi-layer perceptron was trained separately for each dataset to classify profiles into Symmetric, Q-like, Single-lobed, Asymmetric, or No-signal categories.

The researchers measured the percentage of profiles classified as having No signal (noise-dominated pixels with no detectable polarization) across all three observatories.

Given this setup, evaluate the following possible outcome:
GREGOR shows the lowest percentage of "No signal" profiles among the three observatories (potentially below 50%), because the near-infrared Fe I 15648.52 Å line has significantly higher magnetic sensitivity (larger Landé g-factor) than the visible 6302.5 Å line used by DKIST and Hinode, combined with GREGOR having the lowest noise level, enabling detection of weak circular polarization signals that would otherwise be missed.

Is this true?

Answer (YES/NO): YES